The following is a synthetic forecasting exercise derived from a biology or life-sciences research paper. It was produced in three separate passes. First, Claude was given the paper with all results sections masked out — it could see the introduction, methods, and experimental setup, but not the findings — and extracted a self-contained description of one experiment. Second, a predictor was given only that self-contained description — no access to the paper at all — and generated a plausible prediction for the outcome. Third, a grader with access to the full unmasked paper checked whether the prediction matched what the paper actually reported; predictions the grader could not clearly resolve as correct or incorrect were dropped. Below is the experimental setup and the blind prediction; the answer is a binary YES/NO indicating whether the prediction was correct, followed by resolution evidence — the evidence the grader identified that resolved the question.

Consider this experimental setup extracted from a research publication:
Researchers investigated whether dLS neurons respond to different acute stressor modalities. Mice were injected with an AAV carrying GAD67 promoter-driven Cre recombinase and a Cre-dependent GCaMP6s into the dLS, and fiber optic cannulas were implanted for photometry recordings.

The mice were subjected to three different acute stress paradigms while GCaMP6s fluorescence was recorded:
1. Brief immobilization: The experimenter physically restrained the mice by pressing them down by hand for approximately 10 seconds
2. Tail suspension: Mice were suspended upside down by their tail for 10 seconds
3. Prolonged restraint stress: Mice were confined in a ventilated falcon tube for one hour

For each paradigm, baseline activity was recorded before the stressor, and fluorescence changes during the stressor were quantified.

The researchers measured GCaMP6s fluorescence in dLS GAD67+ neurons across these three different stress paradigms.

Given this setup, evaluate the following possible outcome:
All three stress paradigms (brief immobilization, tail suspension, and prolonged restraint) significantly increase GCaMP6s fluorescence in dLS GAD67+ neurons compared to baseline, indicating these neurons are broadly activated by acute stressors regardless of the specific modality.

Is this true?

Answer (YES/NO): NO